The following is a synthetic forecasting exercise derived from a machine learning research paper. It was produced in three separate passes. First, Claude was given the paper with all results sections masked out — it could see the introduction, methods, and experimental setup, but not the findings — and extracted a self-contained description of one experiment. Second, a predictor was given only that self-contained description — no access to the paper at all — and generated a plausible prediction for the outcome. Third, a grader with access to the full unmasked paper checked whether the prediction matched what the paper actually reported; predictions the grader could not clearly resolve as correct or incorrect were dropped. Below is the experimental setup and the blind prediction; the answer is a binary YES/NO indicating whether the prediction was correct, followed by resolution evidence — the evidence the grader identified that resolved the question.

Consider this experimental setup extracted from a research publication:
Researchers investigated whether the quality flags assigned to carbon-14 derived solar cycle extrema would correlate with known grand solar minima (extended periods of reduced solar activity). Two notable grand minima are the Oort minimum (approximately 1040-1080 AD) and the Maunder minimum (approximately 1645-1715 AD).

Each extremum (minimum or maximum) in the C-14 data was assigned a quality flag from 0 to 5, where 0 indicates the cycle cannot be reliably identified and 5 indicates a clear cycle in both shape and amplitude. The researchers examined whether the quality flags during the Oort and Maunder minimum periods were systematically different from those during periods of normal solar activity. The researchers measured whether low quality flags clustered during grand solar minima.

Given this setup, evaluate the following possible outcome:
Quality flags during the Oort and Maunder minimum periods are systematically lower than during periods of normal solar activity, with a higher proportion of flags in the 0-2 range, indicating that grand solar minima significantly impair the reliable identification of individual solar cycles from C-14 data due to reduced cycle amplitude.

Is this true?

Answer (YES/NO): YES